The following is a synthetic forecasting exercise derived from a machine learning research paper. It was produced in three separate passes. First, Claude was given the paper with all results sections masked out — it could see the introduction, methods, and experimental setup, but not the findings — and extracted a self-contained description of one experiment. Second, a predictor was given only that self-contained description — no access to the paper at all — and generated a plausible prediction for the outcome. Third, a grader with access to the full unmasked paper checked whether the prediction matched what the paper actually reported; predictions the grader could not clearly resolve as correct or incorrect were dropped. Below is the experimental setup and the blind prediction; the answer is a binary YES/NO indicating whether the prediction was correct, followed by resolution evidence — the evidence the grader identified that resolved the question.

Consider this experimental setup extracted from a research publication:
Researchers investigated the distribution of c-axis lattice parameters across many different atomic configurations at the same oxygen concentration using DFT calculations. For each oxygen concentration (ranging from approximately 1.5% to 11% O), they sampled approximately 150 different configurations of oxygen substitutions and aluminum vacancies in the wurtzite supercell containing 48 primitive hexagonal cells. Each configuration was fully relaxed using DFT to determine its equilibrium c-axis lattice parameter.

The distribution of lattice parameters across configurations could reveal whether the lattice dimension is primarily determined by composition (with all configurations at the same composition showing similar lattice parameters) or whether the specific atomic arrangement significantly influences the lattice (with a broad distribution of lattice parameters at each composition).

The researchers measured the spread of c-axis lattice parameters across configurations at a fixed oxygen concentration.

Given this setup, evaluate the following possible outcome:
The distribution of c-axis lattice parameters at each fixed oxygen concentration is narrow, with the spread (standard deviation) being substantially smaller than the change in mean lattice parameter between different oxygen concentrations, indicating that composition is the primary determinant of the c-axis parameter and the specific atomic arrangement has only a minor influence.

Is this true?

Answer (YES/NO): NO